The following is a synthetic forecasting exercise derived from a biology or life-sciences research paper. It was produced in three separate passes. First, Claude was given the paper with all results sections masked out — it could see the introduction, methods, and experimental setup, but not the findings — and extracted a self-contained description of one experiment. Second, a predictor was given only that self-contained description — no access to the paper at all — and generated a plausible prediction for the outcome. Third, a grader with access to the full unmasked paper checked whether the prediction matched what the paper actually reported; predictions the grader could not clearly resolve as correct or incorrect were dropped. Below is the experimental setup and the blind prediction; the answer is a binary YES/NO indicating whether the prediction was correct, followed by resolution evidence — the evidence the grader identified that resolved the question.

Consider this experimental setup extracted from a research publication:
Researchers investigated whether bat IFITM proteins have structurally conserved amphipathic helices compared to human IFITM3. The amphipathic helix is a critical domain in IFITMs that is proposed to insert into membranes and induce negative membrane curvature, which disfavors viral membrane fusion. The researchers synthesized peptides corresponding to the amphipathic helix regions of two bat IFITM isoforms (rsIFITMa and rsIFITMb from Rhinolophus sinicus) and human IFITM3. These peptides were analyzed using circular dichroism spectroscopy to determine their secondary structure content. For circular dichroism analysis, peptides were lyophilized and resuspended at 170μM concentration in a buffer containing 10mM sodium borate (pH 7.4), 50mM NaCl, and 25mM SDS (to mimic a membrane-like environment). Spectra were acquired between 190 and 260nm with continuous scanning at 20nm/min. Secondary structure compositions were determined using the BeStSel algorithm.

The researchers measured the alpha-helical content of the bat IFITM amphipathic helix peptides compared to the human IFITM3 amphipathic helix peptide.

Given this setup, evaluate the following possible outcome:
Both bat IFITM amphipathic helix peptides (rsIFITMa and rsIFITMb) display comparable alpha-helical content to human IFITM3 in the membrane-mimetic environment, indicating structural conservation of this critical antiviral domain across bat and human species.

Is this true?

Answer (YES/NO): YES